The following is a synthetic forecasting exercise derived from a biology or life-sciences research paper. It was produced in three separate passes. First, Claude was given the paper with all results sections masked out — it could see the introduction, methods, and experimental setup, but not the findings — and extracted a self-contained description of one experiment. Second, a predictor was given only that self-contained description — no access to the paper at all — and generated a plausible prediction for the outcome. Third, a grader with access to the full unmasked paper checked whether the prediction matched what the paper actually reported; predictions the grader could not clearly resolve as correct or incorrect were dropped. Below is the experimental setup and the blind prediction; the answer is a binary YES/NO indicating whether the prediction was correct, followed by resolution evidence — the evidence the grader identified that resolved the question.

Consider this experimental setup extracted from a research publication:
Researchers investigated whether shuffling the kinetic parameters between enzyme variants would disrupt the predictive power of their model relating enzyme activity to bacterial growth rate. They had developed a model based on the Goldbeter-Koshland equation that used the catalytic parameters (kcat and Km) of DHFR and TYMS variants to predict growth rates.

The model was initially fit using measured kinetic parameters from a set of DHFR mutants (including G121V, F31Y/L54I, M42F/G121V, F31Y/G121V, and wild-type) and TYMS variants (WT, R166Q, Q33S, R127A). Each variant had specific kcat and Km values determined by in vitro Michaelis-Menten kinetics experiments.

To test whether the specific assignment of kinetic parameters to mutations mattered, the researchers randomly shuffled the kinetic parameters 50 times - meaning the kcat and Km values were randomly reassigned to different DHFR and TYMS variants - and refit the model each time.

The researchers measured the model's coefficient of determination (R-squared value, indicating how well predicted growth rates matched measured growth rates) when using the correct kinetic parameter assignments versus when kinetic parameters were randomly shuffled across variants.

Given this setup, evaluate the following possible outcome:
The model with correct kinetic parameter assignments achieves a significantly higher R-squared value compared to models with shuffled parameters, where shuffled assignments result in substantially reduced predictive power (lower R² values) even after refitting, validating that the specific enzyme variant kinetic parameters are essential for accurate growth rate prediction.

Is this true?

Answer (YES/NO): YES